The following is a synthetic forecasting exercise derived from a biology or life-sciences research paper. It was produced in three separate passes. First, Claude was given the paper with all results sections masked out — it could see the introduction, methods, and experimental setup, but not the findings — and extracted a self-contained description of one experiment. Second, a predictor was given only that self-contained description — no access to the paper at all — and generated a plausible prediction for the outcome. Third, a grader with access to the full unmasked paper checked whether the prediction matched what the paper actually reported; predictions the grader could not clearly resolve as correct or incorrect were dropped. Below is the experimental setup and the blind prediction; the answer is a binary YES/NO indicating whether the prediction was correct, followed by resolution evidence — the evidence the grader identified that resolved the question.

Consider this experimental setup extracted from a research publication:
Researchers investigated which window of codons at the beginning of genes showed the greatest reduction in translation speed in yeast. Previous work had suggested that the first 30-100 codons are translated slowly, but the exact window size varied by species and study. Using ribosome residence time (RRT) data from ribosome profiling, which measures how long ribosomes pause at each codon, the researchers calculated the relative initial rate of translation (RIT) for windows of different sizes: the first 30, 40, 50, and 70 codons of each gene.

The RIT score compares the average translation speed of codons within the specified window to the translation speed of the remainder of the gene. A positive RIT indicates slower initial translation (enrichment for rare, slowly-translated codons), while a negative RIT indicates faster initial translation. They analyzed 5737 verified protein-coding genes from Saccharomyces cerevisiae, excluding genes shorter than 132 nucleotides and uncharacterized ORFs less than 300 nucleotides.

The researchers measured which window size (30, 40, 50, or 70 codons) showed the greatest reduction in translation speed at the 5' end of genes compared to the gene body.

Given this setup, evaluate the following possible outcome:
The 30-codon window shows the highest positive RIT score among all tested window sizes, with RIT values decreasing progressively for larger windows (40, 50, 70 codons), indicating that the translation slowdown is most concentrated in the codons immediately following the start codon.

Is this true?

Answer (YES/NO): NO